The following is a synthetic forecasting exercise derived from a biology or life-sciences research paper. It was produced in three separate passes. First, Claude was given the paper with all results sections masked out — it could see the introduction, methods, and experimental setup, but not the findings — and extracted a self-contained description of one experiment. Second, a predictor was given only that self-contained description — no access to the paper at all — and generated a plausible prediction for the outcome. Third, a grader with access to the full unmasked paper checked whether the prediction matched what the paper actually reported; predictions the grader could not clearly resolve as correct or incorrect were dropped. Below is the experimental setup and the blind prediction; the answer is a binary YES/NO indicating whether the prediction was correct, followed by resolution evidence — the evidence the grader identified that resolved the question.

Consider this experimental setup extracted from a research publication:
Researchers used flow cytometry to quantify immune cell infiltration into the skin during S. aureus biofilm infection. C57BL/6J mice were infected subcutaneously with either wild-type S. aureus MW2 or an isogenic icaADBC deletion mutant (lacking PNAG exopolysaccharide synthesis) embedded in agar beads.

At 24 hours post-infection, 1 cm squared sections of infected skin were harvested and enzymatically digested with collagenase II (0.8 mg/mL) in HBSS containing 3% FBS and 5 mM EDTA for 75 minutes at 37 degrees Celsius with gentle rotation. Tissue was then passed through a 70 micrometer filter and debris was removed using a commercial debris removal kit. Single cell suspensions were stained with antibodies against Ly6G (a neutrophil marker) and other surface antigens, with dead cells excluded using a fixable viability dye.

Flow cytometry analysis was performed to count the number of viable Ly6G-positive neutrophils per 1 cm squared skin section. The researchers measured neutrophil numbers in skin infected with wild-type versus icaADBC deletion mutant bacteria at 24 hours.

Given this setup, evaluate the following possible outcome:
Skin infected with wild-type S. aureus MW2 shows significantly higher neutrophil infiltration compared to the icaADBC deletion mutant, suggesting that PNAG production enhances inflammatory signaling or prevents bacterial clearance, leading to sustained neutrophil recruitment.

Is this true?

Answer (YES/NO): NO